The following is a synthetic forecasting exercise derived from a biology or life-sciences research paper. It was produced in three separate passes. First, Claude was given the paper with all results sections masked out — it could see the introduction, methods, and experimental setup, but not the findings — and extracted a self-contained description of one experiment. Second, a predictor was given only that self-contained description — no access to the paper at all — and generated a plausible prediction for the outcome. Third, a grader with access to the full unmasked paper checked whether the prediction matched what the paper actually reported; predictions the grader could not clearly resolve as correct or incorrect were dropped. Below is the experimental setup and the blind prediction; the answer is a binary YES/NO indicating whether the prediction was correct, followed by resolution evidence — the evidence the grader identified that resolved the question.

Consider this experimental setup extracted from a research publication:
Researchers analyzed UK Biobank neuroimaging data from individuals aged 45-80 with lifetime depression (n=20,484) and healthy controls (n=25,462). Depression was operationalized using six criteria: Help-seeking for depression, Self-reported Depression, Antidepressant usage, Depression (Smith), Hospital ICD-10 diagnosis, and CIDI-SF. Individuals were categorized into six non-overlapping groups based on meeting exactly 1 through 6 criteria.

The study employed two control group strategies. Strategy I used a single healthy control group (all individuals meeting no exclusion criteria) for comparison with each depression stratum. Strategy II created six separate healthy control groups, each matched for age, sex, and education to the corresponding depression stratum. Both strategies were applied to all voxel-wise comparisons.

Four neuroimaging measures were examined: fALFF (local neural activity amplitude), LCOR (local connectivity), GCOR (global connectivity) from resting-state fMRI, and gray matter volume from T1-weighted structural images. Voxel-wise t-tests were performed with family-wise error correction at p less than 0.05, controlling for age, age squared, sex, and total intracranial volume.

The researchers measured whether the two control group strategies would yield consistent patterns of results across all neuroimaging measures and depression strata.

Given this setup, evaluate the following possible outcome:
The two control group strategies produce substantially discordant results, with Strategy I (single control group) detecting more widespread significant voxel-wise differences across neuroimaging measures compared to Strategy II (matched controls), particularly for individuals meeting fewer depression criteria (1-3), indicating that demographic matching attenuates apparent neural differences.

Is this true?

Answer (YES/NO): NO